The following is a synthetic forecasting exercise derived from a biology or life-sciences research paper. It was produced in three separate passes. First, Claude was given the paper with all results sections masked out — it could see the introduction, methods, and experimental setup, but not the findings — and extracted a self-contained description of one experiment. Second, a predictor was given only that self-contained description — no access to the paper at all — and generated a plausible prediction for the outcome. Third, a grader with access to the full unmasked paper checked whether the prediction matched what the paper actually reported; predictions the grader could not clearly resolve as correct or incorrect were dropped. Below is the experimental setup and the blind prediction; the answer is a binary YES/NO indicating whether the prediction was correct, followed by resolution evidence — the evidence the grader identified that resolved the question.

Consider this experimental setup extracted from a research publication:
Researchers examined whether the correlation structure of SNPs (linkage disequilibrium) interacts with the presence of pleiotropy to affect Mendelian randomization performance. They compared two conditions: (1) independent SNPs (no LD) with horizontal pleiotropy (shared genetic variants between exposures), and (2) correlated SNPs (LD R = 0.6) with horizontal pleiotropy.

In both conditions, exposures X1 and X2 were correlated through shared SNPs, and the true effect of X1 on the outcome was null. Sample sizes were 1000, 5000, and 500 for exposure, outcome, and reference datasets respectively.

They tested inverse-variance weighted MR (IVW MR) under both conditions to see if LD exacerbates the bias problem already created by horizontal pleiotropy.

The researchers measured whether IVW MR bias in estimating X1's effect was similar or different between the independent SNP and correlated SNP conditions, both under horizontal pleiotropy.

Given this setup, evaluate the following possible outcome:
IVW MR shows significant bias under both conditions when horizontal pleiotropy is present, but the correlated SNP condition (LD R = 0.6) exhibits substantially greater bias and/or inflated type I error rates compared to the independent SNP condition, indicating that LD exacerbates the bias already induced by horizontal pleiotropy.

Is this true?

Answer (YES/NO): NO